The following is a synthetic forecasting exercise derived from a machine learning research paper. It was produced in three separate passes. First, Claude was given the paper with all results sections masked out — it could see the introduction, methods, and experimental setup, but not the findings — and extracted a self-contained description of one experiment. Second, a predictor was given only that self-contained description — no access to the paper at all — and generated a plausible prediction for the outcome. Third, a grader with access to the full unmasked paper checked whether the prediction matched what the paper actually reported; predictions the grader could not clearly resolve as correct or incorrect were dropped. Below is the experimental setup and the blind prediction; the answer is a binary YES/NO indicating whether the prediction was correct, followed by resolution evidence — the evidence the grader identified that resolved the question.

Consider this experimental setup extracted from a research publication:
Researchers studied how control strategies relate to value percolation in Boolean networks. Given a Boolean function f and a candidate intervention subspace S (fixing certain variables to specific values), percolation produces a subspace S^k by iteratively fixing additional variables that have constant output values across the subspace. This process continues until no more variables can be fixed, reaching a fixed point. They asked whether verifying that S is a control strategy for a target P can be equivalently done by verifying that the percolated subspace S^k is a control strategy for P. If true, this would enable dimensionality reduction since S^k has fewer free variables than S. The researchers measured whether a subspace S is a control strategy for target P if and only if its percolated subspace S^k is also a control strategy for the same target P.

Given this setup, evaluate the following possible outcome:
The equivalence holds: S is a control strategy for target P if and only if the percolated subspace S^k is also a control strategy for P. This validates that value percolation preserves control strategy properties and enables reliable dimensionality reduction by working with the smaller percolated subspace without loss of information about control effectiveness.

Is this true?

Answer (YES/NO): YES